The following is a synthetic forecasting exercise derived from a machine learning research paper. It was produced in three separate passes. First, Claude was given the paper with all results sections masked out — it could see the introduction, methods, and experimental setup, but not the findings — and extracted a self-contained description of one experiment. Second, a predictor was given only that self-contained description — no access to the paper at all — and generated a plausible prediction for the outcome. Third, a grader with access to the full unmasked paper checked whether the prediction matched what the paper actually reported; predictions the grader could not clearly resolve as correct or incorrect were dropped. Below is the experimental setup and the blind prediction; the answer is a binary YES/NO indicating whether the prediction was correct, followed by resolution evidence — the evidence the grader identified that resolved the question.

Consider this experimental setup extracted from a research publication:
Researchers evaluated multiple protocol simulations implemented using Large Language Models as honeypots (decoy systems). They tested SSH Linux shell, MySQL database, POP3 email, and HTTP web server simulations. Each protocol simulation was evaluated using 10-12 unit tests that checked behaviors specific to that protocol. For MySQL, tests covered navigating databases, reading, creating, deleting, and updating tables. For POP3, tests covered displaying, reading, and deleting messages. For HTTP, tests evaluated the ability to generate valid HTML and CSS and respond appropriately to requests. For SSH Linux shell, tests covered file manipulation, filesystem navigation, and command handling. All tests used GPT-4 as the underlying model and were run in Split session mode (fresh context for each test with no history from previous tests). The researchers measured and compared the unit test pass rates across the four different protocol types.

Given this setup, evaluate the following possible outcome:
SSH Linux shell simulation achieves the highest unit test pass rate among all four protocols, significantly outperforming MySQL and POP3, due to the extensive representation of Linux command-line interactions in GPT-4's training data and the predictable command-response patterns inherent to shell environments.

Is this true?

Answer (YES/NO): NO